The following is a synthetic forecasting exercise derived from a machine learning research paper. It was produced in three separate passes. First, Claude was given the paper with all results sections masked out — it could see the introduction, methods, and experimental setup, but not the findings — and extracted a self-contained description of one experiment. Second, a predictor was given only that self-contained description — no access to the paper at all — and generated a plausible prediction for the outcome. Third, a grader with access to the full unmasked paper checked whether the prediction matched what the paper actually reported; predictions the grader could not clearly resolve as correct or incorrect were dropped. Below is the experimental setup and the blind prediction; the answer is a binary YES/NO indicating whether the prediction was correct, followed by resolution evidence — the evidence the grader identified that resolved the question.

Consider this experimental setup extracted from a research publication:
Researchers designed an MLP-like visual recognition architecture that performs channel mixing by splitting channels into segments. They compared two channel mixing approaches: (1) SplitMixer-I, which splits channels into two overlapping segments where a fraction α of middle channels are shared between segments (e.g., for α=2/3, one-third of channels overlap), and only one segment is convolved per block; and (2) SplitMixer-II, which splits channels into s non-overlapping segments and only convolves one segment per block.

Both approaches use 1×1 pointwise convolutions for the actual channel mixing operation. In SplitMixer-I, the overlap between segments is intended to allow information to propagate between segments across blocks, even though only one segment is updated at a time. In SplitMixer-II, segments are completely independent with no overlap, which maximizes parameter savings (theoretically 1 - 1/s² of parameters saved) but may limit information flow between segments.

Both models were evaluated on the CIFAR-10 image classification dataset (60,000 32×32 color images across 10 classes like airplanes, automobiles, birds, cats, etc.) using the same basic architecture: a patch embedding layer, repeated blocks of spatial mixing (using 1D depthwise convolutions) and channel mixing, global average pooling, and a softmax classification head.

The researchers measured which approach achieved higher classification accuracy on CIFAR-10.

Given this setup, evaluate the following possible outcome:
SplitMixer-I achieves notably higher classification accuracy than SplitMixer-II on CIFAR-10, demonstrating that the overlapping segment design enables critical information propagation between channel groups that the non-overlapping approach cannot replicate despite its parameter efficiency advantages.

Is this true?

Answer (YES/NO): YES